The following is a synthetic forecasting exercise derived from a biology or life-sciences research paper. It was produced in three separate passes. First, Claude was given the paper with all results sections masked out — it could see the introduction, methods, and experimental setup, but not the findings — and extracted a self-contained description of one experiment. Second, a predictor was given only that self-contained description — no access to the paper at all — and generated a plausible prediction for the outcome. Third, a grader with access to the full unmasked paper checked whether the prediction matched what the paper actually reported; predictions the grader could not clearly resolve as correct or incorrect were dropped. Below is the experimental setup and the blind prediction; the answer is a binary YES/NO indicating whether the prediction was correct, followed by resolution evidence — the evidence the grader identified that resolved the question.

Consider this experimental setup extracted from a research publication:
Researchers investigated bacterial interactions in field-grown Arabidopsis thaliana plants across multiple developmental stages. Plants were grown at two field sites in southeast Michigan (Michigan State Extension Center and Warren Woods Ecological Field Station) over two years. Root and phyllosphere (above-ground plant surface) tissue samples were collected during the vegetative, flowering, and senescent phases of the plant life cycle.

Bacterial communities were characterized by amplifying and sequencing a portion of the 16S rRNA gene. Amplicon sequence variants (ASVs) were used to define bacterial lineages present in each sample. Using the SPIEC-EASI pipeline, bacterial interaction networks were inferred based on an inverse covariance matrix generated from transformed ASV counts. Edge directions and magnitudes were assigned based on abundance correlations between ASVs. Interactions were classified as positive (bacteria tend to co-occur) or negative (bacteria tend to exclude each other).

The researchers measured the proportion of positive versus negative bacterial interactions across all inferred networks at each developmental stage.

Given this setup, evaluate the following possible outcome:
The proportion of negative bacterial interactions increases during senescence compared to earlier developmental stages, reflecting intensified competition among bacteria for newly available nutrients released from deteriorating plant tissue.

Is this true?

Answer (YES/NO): NO